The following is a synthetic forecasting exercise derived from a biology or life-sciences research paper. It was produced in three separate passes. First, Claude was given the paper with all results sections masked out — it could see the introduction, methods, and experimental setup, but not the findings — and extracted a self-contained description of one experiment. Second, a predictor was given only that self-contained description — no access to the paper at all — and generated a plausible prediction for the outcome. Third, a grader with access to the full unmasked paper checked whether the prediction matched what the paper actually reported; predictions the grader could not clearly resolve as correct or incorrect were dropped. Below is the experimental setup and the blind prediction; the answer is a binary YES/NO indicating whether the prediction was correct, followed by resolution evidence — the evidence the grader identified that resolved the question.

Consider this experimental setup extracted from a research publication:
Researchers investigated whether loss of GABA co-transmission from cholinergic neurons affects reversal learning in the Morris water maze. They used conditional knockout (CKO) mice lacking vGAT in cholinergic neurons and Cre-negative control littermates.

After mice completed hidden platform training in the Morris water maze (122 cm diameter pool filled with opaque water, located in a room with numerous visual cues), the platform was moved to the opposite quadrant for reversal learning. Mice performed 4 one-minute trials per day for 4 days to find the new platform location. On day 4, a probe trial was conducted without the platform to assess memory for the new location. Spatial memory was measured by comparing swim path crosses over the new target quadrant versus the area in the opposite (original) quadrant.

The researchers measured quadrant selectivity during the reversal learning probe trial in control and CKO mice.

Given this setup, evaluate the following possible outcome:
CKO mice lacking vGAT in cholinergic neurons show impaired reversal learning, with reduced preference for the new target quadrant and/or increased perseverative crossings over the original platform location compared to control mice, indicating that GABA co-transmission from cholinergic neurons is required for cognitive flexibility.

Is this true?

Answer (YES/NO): NO